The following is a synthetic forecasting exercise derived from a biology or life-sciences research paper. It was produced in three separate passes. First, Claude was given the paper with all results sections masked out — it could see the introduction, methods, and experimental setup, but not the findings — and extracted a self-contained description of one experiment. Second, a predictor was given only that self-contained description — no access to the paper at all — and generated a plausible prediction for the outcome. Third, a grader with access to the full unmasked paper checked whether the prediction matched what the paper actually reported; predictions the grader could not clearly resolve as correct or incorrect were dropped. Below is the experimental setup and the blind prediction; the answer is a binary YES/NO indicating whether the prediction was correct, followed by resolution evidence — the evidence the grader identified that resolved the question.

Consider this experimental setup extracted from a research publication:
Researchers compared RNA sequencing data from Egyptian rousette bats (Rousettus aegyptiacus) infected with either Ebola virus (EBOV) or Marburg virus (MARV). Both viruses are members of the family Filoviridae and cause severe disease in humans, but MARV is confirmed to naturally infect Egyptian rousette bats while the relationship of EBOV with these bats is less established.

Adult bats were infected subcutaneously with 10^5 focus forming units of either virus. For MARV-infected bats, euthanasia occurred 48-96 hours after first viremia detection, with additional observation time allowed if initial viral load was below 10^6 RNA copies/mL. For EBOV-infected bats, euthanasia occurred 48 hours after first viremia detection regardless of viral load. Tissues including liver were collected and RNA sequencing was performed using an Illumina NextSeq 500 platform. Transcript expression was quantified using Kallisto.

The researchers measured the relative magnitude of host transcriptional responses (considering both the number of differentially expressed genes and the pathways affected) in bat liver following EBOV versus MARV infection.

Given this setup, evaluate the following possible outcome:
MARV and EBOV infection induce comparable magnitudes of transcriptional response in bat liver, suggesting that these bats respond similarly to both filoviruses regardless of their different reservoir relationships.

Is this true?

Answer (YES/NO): NO